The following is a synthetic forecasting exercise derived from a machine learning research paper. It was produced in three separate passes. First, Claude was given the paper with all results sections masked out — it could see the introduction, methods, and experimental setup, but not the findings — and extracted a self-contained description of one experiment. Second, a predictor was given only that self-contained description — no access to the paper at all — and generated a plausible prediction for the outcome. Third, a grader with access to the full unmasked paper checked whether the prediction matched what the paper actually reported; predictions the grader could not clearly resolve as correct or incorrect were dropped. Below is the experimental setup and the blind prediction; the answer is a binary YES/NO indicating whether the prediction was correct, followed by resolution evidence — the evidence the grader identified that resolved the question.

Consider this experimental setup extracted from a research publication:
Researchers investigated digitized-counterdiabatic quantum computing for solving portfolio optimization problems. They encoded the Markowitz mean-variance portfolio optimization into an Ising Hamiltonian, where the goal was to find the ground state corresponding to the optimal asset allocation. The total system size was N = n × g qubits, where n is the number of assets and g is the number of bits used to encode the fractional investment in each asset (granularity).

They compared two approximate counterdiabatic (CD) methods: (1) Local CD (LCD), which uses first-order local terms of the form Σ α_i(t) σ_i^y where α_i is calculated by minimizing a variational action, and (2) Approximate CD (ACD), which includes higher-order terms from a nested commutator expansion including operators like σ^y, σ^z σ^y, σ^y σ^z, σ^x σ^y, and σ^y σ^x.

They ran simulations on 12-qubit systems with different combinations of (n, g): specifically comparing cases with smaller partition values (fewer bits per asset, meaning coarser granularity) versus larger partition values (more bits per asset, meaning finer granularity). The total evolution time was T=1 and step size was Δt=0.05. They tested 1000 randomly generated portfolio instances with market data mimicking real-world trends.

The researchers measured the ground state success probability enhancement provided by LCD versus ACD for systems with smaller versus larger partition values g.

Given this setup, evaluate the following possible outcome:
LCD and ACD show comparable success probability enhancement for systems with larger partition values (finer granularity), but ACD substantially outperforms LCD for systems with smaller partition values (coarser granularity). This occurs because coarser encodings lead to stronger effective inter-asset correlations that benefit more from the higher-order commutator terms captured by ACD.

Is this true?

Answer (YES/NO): NO